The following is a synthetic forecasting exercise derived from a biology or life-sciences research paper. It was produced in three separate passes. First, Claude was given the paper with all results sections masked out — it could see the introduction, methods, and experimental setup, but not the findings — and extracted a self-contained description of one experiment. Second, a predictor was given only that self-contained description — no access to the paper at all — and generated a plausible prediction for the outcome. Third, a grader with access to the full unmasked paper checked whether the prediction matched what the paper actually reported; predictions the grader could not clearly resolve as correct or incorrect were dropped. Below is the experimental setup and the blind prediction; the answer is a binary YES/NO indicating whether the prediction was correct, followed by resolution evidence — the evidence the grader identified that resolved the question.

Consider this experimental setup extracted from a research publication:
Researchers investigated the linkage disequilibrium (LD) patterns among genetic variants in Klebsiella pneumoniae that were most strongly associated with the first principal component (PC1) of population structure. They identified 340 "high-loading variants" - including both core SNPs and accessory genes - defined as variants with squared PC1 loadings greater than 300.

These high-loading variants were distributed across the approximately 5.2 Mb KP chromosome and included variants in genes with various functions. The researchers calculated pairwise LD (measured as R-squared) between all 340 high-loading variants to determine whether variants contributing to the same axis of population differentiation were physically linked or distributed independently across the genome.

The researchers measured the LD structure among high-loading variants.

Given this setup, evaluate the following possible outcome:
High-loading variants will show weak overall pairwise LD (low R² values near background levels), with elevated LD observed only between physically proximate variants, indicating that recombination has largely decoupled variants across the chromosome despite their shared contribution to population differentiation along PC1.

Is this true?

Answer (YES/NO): NO